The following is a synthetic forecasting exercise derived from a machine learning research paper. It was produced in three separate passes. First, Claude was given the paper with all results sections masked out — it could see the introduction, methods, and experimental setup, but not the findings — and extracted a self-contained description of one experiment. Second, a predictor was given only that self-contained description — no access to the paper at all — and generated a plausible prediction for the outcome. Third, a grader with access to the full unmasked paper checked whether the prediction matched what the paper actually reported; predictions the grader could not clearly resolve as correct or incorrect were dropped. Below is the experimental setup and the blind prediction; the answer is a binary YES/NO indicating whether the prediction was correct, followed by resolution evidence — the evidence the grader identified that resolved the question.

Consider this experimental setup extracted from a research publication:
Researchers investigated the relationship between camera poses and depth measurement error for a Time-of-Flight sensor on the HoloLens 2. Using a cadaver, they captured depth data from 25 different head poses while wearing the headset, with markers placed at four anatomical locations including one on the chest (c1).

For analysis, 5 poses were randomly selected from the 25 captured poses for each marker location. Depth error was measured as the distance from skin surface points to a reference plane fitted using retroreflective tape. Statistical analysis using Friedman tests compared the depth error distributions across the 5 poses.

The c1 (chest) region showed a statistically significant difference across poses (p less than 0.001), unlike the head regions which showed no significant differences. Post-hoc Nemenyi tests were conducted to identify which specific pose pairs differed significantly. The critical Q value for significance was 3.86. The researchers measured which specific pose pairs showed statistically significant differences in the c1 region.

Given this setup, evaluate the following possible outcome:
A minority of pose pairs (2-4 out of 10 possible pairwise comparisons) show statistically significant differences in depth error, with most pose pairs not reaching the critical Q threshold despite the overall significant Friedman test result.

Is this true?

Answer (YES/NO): YES